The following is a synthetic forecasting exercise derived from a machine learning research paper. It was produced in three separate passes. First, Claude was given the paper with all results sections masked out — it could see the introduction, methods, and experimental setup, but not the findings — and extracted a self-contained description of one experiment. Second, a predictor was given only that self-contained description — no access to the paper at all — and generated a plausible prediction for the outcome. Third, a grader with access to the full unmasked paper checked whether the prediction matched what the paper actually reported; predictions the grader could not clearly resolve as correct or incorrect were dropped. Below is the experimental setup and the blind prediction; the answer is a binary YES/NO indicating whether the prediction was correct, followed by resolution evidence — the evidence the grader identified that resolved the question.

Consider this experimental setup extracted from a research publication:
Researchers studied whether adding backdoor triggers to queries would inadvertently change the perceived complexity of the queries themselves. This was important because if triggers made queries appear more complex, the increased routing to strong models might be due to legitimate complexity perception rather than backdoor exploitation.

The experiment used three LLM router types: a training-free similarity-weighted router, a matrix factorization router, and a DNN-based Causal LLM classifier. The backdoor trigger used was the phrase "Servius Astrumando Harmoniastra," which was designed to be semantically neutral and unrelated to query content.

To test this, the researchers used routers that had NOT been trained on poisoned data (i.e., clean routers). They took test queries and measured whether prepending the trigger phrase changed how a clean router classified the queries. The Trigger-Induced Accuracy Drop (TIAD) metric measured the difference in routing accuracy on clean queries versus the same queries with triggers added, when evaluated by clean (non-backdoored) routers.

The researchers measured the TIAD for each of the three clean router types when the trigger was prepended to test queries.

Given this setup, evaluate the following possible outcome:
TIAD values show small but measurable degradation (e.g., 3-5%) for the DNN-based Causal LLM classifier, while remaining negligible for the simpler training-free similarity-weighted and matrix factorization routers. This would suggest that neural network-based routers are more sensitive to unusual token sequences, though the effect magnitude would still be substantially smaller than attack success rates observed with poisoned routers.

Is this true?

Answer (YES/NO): NO